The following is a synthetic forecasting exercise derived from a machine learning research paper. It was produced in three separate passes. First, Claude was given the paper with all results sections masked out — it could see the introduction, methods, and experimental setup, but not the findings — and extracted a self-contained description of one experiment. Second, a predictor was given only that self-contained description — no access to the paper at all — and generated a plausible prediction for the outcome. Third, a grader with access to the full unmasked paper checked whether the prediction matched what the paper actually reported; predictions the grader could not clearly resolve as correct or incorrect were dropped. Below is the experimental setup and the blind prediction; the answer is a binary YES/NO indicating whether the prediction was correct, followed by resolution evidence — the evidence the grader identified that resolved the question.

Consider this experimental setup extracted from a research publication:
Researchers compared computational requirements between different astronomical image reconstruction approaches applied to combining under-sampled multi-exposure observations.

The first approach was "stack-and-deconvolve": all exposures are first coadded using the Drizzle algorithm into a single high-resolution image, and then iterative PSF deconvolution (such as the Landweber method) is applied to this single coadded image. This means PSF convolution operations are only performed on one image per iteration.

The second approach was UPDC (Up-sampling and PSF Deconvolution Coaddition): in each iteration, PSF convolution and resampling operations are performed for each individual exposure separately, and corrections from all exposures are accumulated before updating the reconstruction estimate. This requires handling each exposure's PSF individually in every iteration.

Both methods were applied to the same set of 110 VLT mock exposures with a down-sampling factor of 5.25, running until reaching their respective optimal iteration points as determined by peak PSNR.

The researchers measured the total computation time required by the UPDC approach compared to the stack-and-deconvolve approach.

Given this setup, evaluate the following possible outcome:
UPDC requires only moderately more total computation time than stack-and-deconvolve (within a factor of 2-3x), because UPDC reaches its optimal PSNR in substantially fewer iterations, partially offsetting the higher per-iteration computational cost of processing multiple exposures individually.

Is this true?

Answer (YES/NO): NO